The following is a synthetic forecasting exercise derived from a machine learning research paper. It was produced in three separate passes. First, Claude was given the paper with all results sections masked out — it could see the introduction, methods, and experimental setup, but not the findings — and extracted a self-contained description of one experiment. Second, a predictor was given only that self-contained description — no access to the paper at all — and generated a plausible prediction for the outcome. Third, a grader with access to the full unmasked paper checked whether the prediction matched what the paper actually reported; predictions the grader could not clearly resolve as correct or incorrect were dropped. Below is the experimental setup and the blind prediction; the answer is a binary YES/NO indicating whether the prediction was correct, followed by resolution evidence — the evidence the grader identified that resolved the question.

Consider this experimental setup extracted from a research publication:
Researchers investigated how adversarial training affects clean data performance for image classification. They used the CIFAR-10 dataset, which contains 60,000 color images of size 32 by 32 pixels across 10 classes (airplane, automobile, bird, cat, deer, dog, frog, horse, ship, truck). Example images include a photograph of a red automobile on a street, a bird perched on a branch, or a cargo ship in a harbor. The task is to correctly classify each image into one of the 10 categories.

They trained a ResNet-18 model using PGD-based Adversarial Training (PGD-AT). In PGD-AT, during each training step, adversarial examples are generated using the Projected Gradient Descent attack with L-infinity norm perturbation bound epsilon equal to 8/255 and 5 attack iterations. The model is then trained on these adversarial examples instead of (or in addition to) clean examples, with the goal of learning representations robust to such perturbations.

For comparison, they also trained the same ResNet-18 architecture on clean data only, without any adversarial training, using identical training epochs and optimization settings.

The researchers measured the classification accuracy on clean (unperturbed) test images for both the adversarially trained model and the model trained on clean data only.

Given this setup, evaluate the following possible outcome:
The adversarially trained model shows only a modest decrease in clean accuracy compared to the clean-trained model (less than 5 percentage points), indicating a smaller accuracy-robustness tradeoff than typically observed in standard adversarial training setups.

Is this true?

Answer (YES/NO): NO